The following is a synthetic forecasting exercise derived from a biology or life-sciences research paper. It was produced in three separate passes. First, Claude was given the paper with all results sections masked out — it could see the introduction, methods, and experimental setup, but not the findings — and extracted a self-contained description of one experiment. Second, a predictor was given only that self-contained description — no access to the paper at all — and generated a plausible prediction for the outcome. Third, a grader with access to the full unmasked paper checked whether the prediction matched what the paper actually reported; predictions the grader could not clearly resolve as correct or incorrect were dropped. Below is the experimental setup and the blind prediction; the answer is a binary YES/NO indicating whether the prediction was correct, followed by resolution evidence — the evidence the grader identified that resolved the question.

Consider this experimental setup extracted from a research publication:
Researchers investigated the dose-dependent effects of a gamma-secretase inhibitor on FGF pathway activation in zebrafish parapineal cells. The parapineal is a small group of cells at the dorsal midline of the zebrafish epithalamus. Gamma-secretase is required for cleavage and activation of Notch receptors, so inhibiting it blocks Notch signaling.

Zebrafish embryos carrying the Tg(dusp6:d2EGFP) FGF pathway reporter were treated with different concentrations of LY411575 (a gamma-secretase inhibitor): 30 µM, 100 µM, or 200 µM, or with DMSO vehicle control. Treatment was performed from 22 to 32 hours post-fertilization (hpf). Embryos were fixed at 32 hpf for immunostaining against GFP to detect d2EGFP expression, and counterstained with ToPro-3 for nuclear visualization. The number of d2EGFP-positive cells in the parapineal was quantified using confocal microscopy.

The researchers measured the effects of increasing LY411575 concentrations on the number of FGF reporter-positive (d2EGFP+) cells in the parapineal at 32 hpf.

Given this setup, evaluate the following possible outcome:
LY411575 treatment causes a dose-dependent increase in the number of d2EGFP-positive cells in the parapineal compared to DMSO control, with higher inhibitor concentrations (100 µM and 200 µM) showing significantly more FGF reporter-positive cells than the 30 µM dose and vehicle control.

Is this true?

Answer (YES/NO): NO